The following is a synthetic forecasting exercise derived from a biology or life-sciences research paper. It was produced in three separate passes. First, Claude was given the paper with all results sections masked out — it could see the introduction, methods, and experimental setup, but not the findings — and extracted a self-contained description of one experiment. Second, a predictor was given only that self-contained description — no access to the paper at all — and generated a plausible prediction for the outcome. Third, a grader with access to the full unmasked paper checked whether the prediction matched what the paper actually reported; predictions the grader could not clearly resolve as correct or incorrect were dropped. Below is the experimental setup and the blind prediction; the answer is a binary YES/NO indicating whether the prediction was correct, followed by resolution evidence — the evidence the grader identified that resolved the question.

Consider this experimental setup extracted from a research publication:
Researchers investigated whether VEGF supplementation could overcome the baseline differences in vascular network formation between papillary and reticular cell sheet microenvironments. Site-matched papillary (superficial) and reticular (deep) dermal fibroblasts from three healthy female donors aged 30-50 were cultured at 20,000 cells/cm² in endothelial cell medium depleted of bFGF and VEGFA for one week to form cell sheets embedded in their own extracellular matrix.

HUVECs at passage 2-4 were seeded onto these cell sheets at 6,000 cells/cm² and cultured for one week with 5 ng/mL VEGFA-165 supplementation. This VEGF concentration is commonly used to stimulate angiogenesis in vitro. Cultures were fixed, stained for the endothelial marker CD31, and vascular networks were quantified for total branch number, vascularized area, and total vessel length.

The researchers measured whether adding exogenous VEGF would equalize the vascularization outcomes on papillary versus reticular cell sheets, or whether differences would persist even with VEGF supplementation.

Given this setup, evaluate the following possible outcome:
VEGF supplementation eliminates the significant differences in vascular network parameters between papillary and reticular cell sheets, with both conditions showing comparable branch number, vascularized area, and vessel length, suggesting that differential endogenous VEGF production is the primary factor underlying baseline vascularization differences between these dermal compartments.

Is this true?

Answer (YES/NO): NO